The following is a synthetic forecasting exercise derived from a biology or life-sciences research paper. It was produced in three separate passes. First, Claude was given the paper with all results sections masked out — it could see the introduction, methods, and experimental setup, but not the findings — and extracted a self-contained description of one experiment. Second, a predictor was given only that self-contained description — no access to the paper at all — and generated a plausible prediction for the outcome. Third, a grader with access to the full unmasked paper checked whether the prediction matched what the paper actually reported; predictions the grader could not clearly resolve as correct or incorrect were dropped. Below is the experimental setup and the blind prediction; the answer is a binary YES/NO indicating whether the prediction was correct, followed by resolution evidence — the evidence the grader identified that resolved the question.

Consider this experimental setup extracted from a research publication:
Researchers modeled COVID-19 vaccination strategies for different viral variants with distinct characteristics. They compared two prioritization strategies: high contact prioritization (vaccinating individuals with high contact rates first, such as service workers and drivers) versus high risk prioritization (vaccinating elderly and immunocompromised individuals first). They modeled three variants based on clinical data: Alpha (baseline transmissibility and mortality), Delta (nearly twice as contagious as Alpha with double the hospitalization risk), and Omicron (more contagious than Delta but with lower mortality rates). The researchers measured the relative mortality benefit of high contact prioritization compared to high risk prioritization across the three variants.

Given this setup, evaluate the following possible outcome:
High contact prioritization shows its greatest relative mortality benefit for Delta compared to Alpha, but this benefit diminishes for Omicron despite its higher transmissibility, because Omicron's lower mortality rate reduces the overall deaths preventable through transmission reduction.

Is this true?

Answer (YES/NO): NO